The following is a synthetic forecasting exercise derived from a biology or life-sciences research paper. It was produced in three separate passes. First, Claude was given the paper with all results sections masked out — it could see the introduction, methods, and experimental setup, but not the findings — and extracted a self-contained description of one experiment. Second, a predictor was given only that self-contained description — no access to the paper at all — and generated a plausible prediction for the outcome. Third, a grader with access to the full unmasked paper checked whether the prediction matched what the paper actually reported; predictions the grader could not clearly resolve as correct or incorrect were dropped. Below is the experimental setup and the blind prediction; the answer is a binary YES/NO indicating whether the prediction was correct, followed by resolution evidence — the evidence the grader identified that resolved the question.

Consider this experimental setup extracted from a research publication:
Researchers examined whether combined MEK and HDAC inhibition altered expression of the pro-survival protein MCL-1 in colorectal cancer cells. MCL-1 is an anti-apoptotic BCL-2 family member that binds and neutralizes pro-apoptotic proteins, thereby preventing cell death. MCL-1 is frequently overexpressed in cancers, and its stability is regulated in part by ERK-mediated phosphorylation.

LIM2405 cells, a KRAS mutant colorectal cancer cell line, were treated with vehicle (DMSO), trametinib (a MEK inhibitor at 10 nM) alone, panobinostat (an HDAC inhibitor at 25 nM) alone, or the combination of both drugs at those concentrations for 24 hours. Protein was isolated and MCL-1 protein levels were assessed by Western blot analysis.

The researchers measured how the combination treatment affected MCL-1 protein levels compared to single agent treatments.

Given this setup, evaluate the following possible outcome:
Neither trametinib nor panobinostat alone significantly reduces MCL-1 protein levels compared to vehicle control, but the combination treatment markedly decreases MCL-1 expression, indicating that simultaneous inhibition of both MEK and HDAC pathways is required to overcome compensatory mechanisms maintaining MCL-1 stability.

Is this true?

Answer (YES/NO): NO